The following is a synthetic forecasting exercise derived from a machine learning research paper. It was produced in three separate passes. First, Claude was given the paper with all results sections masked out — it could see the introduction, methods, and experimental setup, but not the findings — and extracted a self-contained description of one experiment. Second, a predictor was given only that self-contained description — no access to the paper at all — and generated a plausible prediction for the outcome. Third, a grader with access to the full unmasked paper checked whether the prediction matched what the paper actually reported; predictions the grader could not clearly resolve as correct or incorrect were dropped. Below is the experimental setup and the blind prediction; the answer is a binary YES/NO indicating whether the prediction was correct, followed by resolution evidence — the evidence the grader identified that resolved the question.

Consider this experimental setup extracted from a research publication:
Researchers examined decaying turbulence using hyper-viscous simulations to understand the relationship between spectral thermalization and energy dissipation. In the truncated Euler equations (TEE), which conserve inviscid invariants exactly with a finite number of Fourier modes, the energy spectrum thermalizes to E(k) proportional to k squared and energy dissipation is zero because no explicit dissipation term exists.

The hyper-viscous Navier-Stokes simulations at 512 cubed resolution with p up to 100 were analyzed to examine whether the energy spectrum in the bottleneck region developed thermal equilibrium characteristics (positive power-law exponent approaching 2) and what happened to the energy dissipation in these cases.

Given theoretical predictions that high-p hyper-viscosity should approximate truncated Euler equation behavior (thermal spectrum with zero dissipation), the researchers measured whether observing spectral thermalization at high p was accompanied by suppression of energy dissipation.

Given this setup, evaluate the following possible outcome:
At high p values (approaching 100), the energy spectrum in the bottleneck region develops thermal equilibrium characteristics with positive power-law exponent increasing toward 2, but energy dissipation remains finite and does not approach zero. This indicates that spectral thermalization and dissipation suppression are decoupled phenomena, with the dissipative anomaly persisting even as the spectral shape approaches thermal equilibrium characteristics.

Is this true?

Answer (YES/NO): YES